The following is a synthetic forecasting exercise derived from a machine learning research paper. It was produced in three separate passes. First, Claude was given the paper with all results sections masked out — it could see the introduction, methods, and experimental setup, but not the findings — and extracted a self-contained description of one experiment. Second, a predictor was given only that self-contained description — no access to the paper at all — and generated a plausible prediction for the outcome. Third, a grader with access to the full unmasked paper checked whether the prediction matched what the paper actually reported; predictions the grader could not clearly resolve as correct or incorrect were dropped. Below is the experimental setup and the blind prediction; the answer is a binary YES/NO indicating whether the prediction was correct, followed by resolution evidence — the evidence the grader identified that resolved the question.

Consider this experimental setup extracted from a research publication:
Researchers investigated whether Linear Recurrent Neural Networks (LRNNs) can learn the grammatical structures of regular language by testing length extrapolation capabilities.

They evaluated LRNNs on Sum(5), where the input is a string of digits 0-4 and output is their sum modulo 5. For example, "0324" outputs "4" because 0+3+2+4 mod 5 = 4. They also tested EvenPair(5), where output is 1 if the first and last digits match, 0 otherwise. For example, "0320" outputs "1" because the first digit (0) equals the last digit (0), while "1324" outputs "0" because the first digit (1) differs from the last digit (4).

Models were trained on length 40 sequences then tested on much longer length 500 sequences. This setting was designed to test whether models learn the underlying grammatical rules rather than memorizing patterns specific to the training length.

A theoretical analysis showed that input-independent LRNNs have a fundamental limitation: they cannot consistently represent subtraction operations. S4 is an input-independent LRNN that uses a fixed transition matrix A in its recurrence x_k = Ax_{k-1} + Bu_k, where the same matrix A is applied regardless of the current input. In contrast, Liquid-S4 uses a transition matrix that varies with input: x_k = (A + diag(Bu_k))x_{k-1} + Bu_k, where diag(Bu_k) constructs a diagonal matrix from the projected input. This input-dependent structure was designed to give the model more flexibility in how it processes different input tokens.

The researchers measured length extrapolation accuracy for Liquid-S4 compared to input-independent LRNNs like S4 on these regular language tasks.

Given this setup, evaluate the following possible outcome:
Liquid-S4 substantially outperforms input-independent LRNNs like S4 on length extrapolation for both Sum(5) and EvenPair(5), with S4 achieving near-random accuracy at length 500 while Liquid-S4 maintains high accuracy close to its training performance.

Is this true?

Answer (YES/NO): NO